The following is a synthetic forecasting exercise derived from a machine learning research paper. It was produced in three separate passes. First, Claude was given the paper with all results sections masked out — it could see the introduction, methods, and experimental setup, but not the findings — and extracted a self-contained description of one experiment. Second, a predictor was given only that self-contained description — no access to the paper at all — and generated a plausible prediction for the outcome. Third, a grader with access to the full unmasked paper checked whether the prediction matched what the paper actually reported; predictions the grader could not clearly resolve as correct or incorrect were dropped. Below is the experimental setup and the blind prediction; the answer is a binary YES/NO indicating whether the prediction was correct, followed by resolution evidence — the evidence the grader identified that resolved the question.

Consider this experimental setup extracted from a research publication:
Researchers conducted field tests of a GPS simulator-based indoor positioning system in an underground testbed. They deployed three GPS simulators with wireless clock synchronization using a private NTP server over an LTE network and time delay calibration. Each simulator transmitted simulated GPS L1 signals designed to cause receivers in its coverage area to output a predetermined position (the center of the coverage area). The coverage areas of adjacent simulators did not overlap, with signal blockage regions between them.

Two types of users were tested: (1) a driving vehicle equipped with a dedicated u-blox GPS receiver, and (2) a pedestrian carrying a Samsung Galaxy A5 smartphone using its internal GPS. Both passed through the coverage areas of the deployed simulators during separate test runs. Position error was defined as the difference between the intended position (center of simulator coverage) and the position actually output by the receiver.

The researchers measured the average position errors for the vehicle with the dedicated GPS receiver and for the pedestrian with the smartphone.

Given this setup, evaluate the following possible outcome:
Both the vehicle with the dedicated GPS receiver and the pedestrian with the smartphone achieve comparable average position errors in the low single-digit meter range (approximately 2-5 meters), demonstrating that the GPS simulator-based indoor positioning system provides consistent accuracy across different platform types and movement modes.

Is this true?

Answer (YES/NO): NO